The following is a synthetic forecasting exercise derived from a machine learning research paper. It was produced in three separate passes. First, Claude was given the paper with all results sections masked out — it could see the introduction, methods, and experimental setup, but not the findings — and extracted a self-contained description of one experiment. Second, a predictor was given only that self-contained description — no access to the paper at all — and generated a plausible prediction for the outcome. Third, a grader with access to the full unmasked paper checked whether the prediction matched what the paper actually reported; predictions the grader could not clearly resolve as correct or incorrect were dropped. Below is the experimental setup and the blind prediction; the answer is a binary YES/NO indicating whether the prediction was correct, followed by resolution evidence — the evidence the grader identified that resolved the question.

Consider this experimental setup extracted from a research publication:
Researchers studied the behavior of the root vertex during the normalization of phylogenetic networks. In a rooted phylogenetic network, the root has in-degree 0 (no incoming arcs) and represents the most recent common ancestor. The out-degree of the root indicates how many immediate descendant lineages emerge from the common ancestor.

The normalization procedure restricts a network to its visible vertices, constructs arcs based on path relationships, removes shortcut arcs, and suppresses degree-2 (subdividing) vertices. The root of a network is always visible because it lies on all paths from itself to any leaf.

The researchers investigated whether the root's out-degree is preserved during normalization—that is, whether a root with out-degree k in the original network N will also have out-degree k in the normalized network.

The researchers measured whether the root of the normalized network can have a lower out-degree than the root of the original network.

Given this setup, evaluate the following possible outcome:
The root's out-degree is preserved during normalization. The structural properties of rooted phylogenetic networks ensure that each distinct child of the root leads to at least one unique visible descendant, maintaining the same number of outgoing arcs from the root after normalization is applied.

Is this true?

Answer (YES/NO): NO